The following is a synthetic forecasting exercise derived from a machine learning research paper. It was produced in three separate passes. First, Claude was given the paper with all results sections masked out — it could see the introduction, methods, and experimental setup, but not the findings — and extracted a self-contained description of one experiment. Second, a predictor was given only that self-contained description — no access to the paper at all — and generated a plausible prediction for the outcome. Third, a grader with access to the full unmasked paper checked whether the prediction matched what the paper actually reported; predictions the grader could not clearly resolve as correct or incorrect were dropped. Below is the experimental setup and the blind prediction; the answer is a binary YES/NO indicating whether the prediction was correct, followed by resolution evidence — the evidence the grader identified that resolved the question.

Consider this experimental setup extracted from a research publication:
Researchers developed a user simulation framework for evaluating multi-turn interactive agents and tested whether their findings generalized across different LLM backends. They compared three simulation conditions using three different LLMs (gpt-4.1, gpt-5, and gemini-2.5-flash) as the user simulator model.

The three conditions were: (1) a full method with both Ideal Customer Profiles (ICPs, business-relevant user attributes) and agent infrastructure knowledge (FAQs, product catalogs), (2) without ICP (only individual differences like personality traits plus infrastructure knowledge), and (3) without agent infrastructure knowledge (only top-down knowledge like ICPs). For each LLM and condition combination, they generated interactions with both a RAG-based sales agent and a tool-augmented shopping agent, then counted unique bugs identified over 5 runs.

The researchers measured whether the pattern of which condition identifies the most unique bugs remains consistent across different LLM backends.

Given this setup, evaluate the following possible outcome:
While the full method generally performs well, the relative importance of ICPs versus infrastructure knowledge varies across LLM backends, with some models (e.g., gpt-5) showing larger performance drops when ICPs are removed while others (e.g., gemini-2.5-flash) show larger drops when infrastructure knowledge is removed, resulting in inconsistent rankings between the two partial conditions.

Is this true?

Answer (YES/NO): NO